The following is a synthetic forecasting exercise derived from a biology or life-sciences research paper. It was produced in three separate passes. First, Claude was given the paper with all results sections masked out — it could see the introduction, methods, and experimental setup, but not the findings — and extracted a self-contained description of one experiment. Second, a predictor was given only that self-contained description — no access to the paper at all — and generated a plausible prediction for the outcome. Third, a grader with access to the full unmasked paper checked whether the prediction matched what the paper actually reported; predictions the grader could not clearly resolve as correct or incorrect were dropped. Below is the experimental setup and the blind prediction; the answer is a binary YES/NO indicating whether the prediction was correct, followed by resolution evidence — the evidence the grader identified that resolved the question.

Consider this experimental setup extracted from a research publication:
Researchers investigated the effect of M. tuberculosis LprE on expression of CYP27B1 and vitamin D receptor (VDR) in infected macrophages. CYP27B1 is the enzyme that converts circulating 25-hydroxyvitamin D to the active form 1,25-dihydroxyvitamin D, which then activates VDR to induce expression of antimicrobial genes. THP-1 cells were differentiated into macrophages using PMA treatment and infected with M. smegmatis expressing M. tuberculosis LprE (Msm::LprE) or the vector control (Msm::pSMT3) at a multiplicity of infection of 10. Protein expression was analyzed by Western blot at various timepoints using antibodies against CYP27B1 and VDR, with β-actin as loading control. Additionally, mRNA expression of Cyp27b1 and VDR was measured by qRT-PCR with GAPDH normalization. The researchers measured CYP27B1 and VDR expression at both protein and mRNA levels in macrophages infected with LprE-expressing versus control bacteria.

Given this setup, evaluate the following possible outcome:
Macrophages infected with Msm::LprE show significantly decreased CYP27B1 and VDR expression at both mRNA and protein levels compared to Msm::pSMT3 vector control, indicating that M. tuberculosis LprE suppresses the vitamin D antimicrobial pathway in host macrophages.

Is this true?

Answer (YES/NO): YES